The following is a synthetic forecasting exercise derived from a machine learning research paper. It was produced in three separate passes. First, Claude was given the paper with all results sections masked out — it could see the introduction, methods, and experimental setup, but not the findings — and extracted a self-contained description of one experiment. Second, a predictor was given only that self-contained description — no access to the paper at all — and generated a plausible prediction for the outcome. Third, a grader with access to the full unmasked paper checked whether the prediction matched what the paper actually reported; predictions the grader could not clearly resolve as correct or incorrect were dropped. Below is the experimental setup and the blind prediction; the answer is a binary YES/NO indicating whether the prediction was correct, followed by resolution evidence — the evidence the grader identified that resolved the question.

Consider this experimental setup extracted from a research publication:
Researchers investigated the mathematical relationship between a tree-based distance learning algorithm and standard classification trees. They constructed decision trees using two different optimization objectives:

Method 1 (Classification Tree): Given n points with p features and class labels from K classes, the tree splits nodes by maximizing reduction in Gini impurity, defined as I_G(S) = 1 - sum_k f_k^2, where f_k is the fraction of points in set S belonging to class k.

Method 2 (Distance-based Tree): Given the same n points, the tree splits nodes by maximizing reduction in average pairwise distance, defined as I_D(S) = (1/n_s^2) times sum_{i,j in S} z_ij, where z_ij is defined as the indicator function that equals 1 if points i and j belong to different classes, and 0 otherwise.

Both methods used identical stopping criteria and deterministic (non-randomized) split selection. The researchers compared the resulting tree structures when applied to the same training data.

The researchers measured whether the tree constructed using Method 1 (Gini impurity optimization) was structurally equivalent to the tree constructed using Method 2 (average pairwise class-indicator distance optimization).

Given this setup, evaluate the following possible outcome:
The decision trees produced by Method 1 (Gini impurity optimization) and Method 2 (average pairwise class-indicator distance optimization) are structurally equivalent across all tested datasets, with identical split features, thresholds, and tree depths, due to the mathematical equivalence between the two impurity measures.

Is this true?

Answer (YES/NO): YES